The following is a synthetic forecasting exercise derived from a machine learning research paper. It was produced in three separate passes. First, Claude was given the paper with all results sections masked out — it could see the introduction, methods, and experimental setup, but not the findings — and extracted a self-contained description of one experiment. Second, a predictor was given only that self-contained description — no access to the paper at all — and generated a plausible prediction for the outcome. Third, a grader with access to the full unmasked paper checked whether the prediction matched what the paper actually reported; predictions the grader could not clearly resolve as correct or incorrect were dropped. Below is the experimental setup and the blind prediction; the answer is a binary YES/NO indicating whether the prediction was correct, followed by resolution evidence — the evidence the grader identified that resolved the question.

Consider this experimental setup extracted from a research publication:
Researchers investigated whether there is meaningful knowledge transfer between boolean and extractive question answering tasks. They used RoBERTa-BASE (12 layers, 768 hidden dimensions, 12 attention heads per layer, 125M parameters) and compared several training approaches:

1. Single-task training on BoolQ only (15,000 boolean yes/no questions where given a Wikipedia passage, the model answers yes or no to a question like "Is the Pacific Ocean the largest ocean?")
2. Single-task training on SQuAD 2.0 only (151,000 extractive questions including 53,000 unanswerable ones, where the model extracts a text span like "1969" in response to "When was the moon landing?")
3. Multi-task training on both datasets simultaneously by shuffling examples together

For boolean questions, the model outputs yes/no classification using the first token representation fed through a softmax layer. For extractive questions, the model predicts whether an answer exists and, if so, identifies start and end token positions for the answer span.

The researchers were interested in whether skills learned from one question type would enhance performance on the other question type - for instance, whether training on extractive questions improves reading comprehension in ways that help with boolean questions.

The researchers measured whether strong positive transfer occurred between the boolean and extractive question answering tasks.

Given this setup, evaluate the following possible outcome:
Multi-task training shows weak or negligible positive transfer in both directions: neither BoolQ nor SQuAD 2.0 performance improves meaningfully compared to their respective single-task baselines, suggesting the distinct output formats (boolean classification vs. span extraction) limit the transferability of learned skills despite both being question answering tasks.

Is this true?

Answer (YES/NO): YES